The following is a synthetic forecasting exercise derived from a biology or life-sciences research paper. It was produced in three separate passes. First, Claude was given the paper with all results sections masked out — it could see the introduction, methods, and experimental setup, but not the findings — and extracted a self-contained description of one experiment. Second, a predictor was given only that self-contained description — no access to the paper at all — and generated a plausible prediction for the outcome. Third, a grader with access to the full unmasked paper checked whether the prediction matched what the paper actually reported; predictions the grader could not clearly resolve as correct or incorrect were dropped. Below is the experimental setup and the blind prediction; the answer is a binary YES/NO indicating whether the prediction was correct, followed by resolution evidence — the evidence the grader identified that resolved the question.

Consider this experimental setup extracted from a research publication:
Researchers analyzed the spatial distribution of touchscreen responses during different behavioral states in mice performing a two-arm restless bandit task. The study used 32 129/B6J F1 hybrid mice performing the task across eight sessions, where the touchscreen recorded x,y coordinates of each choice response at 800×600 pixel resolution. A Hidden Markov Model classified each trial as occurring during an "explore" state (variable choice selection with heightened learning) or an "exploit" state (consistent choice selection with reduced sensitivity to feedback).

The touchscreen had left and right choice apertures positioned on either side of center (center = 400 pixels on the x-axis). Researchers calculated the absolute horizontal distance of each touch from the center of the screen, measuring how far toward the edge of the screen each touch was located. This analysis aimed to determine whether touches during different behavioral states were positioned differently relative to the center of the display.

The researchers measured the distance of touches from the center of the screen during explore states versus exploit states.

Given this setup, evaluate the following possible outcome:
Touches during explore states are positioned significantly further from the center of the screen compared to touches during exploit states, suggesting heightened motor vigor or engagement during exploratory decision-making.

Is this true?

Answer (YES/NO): NO